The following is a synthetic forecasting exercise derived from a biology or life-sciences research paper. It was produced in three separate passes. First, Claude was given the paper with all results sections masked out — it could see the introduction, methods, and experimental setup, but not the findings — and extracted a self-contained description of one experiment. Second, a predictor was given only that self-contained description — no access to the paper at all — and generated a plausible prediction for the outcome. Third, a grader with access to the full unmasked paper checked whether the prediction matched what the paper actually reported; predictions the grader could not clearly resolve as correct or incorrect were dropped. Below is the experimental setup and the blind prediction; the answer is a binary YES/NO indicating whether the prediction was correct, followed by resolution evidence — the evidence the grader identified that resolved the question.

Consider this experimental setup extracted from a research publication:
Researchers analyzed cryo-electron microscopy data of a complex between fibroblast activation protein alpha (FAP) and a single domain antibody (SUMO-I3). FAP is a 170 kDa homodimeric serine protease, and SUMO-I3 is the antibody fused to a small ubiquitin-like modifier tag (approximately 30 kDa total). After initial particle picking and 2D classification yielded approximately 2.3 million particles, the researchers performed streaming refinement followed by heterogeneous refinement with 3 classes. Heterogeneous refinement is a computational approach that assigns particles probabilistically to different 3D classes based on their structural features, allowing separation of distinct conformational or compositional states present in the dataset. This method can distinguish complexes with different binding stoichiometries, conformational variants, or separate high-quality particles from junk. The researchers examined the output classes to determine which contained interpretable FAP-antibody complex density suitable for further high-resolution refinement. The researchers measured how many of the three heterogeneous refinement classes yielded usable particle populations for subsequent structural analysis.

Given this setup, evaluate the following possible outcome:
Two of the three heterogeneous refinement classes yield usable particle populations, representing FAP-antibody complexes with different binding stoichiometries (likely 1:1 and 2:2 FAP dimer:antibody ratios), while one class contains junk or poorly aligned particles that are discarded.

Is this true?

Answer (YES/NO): YES